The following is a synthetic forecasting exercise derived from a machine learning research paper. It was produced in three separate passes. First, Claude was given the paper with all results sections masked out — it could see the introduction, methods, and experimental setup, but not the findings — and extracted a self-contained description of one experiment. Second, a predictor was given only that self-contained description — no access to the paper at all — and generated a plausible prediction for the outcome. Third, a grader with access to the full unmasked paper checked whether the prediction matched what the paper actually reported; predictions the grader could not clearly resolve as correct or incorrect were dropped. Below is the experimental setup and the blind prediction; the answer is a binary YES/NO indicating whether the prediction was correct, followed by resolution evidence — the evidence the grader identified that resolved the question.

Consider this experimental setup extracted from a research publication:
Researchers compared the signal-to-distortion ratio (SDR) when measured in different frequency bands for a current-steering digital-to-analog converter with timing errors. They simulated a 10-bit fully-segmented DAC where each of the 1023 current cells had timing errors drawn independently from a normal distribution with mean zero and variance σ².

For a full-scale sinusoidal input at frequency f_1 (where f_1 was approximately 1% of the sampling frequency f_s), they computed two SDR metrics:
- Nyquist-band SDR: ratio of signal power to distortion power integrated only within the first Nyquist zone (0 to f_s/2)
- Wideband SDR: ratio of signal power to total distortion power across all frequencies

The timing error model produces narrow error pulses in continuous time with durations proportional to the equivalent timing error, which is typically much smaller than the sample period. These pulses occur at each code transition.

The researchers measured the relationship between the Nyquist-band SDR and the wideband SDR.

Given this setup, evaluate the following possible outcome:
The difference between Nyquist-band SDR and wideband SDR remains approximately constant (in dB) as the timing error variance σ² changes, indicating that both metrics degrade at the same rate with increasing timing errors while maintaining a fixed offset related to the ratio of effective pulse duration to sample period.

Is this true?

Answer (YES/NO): NO